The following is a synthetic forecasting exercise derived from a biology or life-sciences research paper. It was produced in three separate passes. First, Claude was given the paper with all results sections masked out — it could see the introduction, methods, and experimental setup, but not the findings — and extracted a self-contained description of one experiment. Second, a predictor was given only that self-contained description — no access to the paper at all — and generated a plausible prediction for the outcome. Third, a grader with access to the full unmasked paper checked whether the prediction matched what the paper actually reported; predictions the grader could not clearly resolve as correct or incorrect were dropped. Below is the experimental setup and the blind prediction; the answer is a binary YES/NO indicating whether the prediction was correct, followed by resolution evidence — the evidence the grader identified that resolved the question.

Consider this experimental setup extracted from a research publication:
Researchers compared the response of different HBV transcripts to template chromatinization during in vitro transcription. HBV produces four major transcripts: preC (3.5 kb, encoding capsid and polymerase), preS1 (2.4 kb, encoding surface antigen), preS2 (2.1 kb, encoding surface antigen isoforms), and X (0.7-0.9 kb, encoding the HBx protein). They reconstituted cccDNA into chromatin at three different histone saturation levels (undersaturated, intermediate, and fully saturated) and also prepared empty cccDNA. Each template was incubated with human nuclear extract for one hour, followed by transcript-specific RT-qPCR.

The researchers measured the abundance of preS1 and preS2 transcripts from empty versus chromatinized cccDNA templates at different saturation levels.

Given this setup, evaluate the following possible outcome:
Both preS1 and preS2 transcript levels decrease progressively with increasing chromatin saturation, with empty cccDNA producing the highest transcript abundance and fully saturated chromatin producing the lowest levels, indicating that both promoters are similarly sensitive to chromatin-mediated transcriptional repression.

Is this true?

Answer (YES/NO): NO